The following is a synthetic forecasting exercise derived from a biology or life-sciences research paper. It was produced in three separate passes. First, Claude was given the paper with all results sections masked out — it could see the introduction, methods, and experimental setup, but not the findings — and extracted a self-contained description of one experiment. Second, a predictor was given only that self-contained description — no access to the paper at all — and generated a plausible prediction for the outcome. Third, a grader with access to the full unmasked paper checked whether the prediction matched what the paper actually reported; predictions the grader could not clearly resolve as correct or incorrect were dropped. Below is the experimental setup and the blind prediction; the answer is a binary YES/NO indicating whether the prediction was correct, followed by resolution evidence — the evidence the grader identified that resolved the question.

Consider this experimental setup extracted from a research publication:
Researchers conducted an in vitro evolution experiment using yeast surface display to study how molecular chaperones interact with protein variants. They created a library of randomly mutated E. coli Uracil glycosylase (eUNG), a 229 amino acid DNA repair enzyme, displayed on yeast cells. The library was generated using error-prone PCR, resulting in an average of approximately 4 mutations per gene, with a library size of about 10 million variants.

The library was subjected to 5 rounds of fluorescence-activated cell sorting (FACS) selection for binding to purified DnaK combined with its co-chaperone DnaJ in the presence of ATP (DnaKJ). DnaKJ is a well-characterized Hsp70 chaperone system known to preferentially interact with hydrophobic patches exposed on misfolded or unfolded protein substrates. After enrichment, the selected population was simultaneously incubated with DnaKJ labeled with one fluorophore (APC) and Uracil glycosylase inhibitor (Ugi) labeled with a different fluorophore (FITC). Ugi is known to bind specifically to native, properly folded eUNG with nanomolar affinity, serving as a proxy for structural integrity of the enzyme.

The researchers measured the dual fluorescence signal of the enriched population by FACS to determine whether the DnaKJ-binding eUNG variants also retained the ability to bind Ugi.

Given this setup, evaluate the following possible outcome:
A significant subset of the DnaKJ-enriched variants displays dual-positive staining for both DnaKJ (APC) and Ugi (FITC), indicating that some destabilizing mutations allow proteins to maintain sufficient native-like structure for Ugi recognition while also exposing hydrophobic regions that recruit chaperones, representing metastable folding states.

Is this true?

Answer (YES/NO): NO